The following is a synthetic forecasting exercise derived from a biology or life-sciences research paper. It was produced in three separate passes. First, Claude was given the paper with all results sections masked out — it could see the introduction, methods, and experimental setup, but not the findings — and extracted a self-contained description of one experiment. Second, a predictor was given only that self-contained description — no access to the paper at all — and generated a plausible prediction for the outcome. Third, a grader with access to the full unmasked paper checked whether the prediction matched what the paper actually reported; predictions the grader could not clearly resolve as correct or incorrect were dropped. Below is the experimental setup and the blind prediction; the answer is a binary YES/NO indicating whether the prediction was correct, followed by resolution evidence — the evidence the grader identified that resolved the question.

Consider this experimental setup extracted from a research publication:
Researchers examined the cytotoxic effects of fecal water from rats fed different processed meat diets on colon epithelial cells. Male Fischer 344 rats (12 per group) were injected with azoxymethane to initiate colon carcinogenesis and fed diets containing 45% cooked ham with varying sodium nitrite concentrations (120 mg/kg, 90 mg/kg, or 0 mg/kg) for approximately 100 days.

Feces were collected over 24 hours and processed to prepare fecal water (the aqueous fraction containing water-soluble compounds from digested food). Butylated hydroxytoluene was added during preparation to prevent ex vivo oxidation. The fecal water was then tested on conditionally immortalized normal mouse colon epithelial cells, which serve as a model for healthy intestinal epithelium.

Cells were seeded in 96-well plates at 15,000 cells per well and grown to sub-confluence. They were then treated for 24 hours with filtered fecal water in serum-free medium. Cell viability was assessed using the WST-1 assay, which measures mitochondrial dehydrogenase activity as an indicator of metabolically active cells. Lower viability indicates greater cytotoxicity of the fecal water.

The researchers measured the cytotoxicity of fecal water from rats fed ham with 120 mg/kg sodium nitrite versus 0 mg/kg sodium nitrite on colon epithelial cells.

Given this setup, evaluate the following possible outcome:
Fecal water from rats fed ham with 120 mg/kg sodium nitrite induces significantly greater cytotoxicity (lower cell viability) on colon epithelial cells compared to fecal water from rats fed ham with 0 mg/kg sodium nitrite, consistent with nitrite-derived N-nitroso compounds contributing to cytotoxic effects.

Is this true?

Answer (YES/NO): NO